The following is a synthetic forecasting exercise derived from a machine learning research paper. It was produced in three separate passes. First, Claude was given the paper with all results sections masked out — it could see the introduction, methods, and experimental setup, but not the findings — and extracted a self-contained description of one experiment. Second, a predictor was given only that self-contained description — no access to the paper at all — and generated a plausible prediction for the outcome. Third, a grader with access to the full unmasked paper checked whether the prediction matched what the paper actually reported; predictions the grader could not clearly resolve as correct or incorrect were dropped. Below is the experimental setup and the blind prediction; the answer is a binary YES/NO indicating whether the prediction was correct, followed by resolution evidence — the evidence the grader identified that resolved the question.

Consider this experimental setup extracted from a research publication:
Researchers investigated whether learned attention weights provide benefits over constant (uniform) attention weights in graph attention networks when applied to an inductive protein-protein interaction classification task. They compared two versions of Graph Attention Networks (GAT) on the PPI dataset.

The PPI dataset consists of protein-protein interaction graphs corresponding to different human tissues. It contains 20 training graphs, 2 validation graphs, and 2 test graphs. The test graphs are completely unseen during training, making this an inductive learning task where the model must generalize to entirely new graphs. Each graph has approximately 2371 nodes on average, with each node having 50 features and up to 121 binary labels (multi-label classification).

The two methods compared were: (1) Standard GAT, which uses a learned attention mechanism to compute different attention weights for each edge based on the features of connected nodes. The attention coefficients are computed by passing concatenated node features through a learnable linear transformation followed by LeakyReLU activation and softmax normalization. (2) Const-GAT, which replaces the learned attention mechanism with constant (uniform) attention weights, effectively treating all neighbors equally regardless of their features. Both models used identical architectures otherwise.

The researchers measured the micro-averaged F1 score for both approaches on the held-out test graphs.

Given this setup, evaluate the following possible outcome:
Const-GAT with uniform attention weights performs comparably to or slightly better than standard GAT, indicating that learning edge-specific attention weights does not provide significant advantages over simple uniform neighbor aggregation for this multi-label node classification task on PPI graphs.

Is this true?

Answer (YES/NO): NO